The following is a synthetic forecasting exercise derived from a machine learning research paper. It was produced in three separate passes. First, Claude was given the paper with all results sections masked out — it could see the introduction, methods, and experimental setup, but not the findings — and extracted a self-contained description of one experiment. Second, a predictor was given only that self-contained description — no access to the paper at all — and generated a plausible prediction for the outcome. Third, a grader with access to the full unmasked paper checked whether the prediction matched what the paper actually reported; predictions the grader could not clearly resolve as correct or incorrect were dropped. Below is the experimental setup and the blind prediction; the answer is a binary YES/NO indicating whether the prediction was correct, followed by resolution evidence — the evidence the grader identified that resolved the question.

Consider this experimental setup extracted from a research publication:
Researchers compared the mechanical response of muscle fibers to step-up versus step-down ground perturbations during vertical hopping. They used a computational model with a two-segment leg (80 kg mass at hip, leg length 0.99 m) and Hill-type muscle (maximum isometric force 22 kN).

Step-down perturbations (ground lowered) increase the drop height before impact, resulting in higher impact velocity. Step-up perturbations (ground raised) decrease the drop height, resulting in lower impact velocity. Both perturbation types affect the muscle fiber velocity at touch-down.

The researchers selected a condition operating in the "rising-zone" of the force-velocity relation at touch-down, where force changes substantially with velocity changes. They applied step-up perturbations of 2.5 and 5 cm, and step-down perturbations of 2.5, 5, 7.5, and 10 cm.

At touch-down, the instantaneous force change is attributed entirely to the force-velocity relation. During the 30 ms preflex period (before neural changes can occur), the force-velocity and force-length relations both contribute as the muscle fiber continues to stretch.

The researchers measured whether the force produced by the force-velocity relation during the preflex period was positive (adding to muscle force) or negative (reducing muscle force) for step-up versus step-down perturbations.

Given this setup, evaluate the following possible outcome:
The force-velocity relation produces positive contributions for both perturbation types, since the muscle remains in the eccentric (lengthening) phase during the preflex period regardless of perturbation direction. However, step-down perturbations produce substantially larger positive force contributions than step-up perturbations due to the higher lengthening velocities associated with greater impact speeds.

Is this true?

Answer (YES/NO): YES